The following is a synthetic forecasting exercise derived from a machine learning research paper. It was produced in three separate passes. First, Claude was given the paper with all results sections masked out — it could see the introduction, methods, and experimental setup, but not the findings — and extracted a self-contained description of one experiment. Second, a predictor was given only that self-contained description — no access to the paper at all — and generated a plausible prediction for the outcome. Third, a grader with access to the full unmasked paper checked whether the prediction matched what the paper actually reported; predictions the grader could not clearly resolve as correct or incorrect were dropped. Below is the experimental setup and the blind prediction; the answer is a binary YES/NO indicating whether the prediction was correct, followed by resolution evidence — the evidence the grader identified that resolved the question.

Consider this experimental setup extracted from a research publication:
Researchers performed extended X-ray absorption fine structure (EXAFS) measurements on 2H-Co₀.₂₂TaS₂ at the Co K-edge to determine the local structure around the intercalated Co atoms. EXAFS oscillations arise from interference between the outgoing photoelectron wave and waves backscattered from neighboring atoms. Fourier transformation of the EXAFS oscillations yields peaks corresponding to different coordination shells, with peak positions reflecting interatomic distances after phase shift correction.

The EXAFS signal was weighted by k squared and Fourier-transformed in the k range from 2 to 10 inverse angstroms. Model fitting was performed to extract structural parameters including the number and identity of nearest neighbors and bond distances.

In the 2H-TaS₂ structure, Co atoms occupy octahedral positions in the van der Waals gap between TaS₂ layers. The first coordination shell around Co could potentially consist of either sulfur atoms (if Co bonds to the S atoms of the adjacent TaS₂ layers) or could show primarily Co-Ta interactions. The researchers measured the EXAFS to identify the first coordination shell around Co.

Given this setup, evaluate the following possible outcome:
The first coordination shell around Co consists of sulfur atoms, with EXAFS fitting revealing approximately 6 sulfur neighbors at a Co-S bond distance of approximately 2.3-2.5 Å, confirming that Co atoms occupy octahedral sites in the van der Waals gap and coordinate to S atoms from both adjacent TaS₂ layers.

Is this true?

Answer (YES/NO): YES